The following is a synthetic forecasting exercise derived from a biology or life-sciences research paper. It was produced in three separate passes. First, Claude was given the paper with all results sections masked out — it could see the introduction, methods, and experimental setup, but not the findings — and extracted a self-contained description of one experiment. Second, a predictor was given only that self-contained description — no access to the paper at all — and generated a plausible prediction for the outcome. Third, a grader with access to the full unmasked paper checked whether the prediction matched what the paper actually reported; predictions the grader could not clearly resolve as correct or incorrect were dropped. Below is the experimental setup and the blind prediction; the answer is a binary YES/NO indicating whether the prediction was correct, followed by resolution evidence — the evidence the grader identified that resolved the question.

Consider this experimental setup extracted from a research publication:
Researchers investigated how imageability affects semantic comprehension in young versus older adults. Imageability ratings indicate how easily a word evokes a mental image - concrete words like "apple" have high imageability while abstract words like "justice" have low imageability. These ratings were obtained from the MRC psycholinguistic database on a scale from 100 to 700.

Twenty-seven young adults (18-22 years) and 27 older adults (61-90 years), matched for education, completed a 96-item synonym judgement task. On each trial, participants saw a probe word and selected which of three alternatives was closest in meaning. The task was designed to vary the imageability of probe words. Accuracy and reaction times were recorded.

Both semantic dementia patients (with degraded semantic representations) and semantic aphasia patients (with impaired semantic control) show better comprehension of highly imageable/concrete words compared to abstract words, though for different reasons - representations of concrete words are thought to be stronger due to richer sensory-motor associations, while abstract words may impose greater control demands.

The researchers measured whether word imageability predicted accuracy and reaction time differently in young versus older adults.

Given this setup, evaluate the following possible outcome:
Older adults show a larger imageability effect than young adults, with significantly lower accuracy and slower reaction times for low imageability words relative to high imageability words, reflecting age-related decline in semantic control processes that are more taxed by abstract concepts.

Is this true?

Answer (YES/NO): NO